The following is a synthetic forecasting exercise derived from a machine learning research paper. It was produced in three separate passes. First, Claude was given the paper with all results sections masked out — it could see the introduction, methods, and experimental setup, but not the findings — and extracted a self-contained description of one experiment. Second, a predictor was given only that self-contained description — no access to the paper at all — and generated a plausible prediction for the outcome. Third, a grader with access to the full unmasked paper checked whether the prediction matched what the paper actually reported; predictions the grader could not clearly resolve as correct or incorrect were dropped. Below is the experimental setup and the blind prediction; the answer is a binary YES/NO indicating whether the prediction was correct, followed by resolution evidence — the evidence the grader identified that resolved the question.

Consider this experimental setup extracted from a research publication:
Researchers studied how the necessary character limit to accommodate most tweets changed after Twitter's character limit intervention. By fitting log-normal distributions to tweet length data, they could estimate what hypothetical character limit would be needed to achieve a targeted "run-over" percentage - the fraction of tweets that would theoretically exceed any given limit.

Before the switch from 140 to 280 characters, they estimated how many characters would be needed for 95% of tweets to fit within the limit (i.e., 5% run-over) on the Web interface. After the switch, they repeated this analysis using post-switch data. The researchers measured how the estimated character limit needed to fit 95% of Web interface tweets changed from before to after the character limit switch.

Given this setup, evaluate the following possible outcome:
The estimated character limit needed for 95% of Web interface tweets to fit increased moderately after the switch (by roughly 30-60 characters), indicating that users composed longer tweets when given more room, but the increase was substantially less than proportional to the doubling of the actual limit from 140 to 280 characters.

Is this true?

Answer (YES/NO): NO